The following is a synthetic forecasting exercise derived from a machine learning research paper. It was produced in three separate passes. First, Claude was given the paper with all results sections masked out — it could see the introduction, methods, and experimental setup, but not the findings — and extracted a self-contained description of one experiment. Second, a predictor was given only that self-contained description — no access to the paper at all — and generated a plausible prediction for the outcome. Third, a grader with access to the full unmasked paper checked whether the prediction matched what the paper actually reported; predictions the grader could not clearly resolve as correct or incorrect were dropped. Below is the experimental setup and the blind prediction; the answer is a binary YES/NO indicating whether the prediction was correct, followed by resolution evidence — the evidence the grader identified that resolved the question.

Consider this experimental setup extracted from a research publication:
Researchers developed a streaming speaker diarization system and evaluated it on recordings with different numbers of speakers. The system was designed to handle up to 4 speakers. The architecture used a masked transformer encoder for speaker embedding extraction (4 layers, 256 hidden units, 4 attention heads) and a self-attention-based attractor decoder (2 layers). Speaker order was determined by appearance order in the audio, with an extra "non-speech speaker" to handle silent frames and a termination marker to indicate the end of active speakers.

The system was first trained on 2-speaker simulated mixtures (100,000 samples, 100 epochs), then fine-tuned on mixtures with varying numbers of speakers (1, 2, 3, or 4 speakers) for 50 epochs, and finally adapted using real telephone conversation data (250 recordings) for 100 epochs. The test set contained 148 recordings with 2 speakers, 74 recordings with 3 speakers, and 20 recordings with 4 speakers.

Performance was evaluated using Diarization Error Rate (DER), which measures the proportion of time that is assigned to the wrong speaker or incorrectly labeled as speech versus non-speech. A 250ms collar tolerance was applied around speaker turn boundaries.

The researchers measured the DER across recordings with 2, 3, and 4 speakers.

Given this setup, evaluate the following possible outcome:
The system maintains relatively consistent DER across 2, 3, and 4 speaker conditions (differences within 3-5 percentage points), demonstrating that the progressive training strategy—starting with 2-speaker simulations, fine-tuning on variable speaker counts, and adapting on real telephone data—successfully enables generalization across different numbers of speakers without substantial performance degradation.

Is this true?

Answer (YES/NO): NO